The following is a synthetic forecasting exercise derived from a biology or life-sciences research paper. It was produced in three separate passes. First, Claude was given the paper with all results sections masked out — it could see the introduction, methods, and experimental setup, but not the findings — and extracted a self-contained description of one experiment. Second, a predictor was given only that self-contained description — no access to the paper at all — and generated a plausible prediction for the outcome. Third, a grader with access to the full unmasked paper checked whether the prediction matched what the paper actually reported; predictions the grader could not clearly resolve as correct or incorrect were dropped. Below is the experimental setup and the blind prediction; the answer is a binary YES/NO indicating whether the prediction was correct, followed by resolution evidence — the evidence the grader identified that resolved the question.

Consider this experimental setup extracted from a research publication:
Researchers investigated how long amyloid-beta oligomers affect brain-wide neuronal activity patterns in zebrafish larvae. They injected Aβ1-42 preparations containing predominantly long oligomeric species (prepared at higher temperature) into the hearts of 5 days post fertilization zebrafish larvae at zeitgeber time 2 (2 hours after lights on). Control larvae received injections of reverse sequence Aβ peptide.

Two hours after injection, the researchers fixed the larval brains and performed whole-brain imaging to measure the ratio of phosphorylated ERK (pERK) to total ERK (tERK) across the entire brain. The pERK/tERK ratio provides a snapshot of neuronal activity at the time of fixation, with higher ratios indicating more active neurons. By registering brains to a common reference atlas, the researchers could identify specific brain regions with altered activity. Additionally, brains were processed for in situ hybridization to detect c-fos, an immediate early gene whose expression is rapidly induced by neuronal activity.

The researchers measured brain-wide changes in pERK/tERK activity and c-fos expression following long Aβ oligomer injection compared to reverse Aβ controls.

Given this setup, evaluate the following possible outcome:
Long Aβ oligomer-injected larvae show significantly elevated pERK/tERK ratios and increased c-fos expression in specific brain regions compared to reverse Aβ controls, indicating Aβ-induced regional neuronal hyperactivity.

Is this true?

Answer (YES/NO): NO